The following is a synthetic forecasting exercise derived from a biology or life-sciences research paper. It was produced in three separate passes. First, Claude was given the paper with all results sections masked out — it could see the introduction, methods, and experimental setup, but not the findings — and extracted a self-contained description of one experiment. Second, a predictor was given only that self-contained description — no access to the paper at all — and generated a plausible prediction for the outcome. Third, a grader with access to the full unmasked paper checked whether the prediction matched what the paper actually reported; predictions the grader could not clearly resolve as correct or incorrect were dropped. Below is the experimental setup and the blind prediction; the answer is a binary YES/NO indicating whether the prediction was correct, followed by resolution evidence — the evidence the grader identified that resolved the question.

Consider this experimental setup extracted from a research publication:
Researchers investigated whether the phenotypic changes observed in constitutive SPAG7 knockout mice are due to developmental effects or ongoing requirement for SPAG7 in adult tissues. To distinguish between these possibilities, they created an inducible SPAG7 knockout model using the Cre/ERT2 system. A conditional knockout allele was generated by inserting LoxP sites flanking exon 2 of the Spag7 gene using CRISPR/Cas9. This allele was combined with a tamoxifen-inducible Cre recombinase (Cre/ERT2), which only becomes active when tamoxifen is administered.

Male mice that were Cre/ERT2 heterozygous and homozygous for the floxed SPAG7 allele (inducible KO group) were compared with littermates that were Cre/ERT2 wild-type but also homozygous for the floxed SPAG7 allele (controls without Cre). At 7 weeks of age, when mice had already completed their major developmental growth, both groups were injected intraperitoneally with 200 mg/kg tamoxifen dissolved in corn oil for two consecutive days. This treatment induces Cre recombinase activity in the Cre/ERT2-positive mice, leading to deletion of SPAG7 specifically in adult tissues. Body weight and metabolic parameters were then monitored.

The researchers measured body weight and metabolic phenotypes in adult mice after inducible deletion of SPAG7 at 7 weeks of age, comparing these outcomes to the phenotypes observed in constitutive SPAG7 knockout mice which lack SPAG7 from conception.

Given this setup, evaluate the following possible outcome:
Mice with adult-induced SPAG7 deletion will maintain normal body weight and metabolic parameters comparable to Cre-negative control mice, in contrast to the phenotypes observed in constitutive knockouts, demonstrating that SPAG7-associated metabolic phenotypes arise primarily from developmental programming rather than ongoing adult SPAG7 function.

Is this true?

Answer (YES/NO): YES